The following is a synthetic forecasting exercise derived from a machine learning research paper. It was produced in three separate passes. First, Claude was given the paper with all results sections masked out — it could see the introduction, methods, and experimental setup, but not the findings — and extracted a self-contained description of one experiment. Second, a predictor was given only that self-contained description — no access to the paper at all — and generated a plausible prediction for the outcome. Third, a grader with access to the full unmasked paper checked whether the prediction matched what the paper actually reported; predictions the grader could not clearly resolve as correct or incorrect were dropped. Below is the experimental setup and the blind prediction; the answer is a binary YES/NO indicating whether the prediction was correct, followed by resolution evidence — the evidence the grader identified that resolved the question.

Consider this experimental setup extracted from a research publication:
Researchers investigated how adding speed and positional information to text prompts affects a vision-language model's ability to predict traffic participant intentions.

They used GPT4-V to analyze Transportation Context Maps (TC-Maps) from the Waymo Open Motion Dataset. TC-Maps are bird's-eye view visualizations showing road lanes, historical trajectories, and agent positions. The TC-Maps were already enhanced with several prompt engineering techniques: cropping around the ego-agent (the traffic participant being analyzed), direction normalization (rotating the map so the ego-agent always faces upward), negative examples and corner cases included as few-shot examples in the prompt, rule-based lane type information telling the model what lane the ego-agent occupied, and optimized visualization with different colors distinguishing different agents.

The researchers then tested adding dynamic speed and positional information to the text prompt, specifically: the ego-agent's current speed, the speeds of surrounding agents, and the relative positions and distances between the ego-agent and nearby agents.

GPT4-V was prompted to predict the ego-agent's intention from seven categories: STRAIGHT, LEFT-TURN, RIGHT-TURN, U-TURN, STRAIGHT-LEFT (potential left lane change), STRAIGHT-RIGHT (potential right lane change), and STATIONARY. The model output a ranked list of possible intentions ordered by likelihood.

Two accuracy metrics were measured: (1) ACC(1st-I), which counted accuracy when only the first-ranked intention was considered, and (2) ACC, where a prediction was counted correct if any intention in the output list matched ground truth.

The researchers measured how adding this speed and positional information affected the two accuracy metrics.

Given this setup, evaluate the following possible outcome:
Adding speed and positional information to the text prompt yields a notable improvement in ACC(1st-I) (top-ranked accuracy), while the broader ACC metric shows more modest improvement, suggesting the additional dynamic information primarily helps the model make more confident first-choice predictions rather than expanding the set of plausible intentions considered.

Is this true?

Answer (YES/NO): NO